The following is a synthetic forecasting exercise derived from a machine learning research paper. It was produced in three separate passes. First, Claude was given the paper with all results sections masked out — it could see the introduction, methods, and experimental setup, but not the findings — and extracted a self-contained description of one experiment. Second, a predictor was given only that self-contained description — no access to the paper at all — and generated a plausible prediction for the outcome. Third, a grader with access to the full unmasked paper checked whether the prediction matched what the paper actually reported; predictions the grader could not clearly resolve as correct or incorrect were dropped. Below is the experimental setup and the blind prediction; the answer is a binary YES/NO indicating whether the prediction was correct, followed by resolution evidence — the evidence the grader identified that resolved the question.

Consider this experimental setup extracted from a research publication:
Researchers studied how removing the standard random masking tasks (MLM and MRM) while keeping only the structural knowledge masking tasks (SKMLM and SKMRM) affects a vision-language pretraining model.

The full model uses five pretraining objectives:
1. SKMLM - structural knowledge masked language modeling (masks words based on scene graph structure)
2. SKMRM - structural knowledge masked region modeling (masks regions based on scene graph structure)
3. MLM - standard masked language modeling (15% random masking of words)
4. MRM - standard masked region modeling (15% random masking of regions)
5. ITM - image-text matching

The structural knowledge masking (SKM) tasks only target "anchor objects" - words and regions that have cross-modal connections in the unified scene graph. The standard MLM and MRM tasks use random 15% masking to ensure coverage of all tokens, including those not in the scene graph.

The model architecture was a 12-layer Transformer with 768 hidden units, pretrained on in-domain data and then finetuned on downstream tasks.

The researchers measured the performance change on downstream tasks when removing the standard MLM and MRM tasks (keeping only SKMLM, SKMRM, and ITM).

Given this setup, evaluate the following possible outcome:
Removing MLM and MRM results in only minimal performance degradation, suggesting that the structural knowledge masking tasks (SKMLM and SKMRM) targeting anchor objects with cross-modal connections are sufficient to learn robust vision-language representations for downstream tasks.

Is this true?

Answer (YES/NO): YES